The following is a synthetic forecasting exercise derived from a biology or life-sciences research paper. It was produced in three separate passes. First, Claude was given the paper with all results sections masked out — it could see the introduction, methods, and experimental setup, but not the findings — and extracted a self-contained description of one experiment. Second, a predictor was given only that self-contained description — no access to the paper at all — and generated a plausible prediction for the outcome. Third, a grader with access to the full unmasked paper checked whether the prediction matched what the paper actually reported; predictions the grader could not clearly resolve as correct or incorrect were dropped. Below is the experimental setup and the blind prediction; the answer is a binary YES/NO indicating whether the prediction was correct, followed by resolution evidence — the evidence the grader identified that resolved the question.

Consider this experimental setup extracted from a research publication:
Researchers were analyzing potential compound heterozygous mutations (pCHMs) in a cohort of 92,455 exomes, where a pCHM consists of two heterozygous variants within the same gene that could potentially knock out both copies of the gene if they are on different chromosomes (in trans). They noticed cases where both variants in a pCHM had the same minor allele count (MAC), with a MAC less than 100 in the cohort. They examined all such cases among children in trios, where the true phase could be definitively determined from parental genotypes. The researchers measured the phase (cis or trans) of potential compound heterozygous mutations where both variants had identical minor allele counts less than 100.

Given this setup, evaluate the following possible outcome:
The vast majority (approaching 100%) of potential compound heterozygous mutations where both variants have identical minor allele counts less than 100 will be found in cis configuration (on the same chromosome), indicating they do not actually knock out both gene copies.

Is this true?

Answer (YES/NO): YES